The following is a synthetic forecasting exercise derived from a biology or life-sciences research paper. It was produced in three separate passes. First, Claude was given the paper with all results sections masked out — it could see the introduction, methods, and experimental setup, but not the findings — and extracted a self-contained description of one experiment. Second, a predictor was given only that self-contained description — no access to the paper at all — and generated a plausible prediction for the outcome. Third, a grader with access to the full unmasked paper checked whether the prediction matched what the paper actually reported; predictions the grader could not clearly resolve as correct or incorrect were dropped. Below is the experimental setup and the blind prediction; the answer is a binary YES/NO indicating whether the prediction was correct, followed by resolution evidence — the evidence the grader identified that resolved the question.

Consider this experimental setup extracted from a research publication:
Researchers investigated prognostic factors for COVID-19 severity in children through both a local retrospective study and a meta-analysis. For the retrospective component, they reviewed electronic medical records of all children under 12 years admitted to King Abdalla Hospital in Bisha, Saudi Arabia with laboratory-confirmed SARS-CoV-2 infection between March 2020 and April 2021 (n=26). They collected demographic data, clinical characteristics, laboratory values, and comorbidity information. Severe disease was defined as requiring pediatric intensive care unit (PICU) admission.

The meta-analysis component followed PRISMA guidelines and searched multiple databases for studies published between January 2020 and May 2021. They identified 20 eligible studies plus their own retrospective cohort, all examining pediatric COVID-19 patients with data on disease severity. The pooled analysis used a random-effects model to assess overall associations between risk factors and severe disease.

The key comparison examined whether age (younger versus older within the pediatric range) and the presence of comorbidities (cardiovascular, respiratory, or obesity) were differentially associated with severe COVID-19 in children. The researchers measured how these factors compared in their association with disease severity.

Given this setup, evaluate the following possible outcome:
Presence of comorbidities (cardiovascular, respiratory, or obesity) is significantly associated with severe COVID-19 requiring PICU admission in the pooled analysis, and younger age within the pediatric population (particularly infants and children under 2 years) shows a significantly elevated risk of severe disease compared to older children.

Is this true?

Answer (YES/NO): NO